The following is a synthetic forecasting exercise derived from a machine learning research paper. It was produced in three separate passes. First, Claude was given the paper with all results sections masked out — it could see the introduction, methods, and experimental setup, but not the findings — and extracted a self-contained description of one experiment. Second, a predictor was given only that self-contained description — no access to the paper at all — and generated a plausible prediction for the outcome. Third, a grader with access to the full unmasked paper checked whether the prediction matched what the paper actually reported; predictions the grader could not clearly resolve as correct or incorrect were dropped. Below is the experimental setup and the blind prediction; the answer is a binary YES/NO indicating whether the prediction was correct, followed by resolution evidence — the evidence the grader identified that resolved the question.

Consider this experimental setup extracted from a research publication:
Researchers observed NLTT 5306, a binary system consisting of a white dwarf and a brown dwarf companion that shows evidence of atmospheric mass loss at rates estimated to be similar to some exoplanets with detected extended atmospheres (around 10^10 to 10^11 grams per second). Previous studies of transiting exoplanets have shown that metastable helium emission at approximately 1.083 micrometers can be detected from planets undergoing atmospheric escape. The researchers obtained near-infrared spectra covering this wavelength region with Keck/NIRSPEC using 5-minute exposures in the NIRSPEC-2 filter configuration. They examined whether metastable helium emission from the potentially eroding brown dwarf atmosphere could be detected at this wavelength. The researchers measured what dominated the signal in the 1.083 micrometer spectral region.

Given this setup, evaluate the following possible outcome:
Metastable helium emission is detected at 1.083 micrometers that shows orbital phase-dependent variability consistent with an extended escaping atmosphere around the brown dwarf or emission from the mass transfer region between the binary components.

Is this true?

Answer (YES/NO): NO